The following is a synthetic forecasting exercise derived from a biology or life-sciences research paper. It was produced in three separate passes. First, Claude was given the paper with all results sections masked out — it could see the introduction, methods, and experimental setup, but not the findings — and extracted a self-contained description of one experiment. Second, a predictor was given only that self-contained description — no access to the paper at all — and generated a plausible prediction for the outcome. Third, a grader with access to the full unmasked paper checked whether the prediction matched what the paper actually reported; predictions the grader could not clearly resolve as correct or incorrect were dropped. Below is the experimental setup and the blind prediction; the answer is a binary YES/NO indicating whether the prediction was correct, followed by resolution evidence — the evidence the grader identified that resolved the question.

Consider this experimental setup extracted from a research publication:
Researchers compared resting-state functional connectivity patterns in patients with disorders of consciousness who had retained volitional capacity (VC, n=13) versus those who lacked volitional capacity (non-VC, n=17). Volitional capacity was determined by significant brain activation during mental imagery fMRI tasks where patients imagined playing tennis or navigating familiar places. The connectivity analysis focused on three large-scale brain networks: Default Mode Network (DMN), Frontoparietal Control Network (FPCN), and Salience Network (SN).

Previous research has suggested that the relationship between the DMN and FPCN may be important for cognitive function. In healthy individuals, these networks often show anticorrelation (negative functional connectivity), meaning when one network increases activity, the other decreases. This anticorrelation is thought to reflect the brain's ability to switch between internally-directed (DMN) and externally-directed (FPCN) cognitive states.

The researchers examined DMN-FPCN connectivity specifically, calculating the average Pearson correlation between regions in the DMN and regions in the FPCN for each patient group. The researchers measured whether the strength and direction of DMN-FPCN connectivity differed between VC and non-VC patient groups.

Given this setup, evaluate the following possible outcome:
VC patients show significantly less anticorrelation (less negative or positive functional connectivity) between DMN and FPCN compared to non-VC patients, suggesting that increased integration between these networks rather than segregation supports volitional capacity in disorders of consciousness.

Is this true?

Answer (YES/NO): NO